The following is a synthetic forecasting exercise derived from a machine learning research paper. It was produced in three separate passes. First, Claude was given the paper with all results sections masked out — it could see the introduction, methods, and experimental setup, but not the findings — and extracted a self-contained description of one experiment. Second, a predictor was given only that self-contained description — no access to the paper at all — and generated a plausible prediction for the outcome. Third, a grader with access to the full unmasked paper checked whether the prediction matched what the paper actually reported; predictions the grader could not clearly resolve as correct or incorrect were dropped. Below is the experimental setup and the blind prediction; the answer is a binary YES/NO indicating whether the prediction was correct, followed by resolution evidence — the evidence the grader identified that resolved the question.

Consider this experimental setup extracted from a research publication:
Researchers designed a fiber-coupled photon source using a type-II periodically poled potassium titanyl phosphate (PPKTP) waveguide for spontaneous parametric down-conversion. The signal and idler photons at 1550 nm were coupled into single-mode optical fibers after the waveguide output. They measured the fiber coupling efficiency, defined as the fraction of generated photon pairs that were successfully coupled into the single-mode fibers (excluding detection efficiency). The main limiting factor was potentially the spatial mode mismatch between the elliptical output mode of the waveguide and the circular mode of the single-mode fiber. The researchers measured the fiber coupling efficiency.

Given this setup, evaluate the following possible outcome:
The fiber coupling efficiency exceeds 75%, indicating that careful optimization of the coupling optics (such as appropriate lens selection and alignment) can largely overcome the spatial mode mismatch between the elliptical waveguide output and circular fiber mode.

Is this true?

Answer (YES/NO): NO